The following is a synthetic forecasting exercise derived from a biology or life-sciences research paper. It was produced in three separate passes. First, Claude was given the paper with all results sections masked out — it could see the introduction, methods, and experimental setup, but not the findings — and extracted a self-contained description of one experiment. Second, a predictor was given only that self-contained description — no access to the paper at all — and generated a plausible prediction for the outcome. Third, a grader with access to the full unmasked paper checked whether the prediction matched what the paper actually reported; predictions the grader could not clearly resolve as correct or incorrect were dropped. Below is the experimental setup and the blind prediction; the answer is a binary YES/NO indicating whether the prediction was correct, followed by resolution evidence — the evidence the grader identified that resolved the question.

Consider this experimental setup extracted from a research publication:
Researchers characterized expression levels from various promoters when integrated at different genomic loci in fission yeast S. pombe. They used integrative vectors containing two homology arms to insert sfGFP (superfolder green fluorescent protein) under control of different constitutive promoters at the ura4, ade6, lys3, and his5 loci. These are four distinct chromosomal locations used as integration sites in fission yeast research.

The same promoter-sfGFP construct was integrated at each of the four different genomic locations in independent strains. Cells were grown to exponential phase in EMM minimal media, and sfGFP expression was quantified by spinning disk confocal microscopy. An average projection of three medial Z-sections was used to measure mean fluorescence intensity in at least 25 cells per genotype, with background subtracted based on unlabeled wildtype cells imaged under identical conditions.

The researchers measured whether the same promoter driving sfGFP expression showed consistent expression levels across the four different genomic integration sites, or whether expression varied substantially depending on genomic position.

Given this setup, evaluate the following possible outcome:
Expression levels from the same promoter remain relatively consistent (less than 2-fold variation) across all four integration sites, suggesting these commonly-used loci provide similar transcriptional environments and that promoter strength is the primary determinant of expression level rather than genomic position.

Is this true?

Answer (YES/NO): YES